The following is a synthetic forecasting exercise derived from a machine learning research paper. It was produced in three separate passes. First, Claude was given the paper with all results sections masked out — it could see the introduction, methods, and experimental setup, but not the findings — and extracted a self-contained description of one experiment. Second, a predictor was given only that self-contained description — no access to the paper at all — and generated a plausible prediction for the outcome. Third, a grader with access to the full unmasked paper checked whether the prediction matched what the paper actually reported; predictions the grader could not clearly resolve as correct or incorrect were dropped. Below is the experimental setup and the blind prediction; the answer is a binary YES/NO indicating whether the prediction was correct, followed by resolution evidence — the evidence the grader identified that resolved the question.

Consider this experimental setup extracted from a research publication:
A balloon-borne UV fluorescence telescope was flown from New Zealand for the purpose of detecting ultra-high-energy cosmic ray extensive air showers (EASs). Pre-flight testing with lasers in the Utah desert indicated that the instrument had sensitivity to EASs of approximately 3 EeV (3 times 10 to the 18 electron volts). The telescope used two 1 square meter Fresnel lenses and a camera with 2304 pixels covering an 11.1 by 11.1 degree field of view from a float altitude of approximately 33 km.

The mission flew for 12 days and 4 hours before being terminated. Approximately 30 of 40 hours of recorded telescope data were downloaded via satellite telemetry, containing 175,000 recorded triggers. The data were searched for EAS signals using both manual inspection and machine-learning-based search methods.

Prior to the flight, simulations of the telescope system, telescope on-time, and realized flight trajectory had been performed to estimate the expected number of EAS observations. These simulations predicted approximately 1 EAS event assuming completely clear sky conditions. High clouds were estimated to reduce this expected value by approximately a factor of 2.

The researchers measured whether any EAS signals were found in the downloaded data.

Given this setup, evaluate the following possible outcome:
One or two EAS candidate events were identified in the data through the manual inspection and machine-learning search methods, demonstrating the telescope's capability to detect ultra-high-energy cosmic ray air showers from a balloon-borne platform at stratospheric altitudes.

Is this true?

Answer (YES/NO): NO